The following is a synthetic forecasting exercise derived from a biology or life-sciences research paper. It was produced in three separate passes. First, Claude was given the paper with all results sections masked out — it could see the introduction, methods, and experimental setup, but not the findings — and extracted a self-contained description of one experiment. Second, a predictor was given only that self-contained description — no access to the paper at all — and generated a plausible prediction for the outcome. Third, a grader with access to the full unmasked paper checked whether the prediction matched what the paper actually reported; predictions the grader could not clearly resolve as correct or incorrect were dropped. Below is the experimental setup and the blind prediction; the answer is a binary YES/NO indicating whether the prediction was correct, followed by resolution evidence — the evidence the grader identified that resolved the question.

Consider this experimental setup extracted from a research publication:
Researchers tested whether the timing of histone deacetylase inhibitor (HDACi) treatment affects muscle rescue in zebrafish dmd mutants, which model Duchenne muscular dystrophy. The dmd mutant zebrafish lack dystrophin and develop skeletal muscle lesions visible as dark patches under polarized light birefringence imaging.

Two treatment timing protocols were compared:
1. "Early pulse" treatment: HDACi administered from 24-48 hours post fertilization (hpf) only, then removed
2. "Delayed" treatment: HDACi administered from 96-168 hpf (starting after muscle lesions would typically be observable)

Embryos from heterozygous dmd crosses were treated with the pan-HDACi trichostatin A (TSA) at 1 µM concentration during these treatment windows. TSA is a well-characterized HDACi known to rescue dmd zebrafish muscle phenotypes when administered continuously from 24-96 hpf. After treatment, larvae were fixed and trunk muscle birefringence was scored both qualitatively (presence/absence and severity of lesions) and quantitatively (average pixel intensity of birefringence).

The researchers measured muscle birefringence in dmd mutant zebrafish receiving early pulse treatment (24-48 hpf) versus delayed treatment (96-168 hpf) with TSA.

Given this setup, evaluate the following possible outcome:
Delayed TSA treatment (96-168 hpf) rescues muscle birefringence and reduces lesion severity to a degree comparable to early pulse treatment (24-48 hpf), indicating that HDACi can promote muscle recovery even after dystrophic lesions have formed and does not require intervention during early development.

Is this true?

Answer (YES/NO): NO